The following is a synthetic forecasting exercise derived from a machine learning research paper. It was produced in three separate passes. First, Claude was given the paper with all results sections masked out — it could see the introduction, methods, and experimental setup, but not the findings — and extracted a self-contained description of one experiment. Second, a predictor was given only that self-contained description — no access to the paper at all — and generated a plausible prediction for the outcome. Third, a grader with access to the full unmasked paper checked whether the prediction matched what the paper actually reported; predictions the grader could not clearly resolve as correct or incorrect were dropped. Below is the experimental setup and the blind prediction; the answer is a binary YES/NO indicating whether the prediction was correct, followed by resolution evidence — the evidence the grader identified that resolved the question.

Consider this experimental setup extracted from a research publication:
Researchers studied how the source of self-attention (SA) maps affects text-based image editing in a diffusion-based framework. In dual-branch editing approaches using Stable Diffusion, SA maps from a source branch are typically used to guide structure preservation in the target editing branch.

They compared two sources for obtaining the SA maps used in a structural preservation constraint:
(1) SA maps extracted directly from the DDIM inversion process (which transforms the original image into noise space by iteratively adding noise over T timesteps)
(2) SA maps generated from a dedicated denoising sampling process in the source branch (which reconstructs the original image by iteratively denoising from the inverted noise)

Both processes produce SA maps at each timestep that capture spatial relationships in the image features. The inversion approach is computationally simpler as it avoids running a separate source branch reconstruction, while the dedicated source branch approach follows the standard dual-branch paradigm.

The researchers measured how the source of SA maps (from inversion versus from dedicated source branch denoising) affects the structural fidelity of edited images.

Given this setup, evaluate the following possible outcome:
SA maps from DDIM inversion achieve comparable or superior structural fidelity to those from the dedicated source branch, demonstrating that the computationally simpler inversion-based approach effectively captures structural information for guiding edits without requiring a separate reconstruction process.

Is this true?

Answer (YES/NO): YES